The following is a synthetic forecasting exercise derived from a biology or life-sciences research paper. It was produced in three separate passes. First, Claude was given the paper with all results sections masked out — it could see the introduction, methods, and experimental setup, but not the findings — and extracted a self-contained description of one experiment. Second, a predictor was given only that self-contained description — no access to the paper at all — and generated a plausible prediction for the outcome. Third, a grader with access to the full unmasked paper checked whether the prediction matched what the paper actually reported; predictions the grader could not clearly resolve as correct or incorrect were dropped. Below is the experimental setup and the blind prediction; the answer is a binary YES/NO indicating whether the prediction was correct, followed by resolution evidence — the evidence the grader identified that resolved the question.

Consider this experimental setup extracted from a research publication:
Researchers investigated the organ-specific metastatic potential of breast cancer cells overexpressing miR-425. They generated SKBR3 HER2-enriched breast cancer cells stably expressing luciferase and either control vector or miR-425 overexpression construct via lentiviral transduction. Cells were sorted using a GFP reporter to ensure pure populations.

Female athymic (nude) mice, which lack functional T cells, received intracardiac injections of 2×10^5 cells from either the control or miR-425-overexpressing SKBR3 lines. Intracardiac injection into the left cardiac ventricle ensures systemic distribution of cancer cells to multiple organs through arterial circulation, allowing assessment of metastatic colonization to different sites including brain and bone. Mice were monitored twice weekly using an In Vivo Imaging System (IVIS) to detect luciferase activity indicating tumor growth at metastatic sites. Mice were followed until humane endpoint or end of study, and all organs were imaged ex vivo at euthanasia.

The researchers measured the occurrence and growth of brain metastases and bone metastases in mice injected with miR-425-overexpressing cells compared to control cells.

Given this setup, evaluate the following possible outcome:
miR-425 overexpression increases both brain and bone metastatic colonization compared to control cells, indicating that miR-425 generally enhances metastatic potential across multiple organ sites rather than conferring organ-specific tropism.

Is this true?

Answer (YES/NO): NO